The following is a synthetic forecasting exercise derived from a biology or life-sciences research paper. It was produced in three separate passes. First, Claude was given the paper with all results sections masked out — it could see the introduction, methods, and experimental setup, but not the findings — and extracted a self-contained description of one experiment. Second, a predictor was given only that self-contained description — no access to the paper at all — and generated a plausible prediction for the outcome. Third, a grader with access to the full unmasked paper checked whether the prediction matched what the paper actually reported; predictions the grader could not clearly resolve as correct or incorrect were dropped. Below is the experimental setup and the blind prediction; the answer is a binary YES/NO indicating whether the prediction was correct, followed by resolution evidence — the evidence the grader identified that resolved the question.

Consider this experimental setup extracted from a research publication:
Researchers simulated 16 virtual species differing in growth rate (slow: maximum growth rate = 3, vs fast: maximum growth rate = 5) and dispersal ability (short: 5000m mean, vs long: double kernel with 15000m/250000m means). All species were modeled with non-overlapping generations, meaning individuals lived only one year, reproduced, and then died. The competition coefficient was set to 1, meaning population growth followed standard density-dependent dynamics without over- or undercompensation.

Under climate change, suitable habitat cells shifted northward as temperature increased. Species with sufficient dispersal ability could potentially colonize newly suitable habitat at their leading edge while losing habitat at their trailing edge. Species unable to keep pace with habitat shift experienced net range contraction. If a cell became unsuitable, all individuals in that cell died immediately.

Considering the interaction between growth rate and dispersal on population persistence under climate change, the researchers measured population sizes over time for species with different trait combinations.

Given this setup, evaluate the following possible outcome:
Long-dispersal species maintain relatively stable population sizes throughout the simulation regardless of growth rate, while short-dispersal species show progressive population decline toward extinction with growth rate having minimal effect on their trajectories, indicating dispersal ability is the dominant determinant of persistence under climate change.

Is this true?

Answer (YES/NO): NO